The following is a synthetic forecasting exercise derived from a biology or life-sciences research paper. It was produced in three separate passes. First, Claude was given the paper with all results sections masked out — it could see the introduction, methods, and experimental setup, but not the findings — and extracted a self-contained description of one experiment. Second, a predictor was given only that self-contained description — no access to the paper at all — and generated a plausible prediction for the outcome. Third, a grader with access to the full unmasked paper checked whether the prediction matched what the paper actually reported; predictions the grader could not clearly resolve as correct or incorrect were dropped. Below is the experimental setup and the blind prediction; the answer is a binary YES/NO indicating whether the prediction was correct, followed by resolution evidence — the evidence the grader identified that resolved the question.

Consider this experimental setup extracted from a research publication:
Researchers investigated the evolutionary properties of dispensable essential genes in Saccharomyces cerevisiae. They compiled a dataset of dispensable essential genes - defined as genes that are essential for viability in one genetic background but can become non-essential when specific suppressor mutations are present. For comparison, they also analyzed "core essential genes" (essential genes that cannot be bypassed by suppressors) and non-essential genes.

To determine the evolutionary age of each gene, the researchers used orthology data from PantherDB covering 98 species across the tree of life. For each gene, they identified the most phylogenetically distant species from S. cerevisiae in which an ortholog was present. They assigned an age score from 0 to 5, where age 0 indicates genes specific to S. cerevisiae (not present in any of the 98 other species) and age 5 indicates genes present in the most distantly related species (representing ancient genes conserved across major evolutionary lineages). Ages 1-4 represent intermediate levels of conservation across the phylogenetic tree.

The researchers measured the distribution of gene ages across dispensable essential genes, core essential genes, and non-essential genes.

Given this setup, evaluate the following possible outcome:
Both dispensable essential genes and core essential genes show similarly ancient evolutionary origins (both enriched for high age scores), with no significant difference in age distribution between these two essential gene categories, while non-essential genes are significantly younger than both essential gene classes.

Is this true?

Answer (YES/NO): NO